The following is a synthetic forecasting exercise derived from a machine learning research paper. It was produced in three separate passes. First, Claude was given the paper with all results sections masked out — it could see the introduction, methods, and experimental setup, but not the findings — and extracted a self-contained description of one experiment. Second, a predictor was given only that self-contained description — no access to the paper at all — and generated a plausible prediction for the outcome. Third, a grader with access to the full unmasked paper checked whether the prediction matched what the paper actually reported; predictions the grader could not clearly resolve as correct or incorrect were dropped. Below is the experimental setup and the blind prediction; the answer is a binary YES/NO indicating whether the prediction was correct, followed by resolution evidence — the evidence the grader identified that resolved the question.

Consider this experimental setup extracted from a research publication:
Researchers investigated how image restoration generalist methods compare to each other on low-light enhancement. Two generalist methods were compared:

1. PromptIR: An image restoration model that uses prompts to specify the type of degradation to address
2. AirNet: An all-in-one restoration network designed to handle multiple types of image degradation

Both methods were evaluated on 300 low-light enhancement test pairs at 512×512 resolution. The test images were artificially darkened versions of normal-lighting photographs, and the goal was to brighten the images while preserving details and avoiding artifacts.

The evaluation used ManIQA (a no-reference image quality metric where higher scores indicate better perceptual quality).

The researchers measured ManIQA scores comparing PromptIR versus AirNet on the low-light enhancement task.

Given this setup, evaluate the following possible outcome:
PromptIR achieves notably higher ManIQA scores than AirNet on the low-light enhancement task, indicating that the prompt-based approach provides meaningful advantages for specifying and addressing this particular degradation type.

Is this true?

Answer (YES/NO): NO